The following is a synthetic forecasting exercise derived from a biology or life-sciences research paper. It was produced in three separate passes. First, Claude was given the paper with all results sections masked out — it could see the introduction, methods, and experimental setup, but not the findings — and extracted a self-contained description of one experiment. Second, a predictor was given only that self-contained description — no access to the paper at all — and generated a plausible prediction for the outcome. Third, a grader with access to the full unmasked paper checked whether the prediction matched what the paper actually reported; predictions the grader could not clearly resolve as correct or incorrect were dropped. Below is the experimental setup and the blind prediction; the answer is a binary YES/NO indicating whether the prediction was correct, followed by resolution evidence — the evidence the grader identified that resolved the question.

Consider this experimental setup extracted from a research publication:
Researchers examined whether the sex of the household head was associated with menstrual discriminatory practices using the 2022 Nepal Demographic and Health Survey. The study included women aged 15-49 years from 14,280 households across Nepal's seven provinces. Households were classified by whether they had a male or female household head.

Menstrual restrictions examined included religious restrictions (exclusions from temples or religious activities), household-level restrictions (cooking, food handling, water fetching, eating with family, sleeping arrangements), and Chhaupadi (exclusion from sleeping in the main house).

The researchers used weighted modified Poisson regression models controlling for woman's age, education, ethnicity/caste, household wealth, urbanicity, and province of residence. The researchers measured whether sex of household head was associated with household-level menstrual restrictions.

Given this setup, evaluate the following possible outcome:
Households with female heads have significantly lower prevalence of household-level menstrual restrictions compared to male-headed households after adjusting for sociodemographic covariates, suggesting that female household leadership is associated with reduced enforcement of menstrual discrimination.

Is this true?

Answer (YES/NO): YES